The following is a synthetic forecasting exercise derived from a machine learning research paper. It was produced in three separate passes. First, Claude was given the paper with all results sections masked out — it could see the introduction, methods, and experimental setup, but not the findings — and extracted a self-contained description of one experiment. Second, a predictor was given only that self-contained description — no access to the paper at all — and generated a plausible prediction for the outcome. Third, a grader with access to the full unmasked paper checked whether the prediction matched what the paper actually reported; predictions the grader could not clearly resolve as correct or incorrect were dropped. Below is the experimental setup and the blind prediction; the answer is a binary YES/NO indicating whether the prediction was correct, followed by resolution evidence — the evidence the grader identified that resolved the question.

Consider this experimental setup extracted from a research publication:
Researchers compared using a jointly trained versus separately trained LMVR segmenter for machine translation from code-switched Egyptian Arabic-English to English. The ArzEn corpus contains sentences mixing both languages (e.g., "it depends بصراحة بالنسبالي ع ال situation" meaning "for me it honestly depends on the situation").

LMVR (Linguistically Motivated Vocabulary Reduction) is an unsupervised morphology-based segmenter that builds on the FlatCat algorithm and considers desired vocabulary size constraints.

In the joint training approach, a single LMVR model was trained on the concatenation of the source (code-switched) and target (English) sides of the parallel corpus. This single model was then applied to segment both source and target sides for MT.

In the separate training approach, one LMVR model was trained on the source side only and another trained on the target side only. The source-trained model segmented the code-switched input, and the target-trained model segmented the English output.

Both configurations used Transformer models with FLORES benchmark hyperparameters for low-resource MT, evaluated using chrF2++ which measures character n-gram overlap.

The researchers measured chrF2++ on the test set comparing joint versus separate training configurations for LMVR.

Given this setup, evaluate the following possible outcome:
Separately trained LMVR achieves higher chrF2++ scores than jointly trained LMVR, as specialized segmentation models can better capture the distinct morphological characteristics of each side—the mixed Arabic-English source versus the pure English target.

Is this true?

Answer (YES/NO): YES